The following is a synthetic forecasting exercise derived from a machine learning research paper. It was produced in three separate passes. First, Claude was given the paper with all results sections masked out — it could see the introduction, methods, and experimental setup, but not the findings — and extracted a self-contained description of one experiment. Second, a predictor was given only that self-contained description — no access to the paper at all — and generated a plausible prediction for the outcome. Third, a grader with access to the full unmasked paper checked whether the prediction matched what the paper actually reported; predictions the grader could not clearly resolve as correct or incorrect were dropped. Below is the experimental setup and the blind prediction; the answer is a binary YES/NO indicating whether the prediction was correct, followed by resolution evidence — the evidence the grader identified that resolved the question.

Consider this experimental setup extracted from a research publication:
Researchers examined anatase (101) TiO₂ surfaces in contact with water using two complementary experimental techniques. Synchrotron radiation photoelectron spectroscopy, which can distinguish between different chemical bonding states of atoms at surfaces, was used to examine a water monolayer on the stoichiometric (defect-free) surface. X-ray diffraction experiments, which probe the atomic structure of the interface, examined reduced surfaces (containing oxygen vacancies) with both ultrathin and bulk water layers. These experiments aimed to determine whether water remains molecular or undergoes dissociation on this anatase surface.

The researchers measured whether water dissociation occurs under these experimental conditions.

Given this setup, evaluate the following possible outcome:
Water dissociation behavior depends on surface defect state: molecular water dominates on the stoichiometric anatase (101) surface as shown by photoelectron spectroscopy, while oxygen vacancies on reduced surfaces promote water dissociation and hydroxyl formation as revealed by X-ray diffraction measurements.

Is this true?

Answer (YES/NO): NO